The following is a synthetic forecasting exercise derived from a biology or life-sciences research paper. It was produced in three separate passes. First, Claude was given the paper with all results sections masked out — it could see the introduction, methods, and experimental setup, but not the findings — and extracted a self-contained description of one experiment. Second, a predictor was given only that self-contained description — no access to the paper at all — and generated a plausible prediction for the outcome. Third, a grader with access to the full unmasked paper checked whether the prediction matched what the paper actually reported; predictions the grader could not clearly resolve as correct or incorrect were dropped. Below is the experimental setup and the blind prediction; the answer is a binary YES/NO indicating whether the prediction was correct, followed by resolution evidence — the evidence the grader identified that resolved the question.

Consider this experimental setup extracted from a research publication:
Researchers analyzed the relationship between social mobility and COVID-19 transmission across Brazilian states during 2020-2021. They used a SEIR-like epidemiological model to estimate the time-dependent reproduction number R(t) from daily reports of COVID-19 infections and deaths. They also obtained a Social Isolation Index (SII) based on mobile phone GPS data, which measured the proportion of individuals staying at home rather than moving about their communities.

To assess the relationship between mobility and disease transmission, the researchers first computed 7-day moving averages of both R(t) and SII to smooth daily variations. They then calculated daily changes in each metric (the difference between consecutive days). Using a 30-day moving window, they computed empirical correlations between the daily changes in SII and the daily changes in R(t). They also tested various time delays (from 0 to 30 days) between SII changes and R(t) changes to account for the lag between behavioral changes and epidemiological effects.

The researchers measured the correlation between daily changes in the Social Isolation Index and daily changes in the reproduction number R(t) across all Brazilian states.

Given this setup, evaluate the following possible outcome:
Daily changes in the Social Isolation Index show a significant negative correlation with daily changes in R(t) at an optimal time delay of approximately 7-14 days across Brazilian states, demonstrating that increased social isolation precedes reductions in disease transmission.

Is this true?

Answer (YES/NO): NO